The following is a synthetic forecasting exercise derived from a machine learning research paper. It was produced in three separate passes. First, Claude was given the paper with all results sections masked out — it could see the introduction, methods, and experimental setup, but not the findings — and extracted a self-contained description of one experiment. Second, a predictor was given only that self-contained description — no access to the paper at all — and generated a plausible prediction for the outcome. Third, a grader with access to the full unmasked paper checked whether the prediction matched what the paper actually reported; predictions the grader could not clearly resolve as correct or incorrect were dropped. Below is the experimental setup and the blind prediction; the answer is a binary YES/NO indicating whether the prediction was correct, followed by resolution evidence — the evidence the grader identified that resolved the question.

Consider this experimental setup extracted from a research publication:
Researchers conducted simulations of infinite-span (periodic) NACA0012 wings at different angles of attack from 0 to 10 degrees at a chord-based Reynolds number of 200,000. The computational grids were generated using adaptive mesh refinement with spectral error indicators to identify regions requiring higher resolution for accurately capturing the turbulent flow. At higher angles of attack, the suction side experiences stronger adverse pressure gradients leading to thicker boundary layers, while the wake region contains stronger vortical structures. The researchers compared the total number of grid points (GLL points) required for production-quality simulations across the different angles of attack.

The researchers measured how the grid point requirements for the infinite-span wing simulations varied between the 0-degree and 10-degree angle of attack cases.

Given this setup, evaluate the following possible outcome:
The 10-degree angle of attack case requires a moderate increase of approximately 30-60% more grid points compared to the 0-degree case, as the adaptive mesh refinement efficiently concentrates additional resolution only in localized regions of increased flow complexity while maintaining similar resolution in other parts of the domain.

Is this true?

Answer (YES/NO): NO